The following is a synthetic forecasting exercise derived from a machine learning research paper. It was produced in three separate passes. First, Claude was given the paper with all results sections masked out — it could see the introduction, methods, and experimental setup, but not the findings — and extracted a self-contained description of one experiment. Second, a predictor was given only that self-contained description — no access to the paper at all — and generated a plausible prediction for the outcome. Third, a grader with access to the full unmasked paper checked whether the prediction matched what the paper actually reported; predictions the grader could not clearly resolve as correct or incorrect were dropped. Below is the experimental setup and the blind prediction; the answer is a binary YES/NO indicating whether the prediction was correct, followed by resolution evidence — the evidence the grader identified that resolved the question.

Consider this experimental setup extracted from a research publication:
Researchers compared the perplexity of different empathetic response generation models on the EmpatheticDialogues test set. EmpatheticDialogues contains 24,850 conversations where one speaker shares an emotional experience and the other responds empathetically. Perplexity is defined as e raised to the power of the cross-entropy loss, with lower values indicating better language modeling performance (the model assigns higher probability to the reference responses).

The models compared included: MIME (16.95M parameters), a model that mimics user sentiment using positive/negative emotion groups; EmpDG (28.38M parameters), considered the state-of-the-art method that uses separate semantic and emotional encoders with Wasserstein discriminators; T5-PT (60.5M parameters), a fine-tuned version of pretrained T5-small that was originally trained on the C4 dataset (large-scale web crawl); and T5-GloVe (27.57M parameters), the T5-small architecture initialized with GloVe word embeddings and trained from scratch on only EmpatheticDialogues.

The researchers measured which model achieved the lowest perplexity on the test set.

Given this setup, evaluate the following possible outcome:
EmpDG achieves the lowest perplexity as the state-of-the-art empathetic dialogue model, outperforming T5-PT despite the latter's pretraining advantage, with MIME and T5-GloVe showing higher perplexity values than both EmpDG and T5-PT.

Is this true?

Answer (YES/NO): NO